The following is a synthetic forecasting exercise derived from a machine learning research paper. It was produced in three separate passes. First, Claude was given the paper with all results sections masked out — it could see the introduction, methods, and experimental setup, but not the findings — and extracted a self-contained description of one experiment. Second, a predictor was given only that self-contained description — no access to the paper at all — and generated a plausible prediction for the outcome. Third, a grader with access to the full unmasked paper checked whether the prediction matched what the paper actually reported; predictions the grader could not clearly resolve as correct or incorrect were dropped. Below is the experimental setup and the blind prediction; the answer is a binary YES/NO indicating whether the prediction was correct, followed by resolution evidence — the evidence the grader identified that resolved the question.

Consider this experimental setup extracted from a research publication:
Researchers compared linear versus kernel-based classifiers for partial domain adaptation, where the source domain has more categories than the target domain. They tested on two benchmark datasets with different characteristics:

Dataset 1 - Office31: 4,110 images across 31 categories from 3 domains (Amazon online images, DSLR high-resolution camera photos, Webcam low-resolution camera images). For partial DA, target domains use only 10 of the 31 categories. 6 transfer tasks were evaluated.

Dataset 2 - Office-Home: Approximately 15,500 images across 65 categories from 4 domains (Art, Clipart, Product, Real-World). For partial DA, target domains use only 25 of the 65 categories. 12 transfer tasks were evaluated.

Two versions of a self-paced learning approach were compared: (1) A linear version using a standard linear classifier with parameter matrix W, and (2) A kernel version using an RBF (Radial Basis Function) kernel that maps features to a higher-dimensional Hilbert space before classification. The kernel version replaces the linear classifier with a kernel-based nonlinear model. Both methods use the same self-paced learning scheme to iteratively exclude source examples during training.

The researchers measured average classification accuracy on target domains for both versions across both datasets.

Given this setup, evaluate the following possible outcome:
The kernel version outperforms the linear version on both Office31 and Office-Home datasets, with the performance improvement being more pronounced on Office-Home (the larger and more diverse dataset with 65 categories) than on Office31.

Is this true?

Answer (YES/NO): NO